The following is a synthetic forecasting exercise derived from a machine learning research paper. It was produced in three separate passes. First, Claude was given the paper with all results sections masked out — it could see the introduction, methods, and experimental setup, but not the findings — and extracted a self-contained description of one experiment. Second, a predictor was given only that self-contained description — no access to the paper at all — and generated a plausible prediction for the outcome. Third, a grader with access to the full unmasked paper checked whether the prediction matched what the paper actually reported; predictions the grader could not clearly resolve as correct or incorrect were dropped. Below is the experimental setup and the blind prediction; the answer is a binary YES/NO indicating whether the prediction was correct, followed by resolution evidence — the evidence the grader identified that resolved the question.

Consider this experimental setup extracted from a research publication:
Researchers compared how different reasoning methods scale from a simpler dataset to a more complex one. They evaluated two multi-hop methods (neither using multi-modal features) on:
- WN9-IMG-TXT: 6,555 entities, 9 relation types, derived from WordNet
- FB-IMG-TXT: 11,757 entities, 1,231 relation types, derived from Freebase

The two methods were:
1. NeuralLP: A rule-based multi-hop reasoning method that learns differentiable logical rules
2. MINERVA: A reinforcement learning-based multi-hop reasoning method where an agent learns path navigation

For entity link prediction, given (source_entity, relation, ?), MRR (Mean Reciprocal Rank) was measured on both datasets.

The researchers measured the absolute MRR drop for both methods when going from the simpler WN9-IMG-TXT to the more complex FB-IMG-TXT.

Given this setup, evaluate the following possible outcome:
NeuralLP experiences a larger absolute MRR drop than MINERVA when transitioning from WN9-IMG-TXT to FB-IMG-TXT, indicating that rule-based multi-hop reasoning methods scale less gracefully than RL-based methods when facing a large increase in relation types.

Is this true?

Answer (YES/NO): NO